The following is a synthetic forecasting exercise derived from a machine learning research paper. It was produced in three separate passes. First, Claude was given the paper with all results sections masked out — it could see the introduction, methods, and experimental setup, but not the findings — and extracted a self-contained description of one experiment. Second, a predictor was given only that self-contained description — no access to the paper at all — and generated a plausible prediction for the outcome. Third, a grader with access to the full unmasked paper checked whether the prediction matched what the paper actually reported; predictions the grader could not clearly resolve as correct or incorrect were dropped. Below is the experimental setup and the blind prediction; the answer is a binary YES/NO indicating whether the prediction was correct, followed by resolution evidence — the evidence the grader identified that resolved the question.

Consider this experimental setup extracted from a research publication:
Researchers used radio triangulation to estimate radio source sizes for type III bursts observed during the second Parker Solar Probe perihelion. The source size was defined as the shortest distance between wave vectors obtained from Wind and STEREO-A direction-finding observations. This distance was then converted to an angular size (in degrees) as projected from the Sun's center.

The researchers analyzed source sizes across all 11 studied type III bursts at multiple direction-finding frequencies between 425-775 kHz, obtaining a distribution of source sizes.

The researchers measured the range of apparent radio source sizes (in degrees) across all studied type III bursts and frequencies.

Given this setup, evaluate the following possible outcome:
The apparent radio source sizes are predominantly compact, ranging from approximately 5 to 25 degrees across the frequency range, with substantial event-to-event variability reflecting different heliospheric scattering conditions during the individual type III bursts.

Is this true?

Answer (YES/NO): NO